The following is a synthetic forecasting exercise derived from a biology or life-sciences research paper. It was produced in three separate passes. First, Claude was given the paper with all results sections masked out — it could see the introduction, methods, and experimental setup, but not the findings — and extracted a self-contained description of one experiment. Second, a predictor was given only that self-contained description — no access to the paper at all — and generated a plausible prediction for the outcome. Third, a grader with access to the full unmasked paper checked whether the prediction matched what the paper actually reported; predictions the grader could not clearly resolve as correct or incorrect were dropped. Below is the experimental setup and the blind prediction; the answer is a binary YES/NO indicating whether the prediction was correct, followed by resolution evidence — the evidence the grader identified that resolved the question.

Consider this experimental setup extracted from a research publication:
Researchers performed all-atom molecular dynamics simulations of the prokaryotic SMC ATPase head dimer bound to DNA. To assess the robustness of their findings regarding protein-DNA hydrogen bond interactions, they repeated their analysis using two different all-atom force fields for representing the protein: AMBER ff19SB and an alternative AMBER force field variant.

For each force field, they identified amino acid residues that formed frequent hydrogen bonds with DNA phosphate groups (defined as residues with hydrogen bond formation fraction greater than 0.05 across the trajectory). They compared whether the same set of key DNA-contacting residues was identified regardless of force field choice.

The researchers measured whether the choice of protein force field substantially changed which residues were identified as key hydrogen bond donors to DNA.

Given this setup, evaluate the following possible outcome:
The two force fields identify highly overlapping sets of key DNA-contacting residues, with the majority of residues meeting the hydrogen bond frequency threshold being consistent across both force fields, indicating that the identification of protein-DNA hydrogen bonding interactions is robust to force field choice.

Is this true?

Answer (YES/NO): YES